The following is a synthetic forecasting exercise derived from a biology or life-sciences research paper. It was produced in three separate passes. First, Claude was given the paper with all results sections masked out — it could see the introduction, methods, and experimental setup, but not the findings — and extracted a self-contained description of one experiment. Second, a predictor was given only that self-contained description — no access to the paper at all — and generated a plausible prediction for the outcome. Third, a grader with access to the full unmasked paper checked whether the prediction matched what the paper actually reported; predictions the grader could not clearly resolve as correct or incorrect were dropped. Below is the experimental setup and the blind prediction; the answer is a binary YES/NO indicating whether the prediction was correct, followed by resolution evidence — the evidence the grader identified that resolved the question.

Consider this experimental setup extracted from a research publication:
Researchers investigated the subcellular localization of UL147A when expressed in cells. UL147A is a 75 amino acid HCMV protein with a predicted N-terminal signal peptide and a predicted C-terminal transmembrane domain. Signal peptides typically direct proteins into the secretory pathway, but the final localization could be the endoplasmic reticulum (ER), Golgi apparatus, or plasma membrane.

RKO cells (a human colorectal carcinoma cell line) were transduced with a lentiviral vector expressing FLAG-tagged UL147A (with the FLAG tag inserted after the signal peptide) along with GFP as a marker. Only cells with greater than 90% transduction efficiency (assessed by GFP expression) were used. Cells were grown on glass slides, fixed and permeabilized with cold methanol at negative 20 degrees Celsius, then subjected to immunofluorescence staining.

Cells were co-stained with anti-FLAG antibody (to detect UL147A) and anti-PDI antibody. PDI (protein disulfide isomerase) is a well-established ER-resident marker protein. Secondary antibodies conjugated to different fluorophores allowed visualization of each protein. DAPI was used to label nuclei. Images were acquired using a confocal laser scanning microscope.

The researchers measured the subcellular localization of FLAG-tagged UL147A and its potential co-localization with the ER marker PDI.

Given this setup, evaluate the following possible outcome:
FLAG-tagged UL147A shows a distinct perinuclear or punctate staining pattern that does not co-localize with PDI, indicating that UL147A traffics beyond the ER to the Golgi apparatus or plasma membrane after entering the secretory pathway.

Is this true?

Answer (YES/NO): NO